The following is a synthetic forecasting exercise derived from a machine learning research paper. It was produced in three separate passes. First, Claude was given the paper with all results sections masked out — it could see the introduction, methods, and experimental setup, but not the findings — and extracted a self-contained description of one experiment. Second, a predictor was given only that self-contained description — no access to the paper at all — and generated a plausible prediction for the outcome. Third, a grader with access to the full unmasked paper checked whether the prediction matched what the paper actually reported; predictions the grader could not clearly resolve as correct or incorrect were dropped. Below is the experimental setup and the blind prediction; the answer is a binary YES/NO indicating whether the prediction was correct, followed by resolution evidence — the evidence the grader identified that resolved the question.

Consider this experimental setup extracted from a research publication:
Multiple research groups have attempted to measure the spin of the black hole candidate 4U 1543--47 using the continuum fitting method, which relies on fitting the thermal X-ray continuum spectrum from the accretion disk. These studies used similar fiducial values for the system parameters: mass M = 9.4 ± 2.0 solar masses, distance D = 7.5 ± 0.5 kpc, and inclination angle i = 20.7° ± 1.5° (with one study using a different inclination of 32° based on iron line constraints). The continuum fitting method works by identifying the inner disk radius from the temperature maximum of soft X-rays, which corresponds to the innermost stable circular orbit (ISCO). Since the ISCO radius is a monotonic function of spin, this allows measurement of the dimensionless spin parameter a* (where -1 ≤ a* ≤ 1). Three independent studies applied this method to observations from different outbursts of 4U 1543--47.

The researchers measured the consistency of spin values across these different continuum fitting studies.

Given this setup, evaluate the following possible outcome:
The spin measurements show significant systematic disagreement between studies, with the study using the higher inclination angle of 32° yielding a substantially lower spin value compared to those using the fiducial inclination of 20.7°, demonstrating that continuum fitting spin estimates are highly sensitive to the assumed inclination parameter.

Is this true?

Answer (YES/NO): NO